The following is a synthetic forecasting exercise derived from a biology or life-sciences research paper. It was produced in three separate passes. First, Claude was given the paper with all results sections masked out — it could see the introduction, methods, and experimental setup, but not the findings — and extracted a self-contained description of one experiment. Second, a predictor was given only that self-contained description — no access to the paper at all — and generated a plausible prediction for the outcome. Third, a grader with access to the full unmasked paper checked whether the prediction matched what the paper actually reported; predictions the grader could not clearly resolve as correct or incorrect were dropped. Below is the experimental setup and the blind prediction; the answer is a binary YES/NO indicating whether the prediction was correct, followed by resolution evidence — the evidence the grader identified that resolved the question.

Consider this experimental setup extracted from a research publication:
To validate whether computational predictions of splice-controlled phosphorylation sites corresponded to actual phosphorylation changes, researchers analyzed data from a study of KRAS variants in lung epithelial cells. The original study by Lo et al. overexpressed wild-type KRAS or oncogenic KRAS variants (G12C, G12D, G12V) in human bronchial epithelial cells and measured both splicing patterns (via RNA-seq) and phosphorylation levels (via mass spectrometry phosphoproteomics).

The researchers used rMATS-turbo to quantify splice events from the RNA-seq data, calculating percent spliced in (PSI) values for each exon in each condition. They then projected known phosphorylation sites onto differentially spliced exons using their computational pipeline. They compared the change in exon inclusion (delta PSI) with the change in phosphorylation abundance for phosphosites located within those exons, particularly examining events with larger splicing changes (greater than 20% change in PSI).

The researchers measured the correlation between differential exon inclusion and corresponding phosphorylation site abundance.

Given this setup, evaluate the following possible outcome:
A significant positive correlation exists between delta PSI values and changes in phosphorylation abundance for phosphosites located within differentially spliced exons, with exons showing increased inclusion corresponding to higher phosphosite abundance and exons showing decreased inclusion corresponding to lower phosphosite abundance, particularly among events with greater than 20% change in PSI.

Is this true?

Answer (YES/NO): YES